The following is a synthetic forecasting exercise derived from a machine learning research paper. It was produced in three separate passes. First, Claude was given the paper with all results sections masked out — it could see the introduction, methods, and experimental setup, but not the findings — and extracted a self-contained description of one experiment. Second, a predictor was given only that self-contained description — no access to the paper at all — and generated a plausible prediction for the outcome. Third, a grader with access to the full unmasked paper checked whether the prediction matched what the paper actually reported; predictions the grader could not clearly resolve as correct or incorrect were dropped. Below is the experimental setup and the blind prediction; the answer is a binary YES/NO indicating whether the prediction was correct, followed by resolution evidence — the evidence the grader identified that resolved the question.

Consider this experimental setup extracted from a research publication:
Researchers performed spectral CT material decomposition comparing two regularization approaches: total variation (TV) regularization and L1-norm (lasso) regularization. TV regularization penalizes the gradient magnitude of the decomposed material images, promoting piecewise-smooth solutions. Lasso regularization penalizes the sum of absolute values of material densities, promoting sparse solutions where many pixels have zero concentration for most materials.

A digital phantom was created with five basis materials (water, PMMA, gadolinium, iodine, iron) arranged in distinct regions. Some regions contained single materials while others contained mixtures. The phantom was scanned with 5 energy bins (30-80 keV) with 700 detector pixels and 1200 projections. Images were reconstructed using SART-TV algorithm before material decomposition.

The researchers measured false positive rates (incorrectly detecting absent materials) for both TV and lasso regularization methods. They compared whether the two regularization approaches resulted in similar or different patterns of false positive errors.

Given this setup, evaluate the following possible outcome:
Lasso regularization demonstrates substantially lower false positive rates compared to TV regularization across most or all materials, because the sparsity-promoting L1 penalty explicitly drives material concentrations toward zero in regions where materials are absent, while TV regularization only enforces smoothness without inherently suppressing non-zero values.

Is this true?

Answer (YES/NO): NO